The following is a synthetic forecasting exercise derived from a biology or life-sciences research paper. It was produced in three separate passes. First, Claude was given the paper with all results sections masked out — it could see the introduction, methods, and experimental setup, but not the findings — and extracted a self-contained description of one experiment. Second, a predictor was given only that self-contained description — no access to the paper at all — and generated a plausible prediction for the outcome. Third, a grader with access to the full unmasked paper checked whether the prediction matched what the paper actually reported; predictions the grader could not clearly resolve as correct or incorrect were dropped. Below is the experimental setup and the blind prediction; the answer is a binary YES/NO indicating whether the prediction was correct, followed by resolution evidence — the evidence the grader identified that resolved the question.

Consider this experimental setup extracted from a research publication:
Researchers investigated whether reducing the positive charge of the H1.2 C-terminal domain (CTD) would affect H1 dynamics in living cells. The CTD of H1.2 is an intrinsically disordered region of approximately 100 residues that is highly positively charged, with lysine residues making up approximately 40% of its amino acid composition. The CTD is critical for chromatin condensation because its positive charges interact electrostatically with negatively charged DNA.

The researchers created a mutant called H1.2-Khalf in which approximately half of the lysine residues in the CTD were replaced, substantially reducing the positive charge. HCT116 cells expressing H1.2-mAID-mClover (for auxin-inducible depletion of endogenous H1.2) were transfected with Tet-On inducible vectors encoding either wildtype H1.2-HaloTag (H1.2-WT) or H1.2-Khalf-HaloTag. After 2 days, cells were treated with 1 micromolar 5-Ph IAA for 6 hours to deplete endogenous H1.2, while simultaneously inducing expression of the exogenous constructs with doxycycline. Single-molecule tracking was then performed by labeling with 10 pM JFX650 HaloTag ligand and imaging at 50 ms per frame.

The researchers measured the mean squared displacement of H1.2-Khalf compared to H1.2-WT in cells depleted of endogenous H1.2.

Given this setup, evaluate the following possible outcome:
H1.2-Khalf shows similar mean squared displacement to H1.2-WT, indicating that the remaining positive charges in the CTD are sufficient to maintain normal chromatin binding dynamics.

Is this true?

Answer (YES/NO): NO